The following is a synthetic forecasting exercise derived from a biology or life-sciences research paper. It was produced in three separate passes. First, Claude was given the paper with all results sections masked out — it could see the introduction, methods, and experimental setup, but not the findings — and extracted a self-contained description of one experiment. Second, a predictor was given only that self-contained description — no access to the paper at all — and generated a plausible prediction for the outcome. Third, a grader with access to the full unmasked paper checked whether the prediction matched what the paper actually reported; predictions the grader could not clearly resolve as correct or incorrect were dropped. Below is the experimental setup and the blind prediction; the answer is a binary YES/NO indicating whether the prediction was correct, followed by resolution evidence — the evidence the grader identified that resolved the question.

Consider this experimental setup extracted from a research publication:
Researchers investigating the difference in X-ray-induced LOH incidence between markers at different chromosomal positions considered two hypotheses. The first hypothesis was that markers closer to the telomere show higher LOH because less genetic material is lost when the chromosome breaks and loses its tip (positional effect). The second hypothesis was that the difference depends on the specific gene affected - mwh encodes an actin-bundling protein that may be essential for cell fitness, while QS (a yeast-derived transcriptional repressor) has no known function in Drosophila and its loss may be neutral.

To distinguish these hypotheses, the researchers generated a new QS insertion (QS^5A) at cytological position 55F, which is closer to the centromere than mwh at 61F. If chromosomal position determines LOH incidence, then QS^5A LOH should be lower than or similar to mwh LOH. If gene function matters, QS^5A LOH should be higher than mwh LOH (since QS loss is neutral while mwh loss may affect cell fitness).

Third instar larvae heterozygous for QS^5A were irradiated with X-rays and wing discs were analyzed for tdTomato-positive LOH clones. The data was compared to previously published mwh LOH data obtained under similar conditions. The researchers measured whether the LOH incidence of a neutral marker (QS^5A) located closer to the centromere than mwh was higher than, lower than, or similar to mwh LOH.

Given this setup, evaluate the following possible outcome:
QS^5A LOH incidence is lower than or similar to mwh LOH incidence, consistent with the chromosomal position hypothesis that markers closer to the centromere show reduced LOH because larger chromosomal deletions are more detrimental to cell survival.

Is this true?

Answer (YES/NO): NO